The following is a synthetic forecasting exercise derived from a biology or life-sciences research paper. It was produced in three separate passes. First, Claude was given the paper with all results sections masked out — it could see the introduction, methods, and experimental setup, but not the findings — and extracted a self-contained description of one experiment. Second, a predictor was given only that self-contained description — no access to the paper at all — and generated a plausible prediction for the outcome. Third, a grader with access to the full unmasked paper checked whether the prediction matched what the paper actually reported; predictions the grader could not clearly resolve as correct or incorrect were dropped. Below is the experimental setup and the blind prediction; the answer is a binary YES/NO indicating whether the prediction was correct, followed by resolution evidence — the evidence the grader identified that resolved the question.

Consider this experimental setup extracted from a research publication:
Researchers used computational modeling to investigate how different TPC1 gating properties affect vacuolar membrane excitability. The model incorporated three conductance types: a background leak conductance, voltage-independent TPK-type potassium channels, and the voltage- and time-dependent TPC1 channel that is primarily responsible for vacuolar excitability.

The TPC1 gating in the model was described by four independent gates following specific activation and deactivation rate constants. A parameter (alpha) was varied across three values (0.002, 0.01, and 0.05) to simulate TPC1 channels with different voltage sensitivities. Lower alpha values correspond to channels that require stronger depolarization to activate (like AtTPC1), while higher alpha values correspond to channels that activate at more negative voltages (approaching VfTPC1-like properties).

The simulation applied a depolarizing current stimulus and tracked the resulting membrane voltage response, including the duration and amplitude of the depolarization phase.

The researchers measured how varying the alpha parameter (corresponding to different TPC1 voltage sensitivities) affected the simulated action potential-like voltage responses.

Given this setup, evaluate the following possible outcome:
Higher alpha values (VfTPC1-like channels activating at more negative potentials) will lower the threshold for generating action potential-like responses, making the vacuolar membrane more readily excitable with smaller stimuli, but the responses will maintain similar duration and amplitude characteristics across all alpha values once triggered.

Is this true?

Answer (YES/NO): NO